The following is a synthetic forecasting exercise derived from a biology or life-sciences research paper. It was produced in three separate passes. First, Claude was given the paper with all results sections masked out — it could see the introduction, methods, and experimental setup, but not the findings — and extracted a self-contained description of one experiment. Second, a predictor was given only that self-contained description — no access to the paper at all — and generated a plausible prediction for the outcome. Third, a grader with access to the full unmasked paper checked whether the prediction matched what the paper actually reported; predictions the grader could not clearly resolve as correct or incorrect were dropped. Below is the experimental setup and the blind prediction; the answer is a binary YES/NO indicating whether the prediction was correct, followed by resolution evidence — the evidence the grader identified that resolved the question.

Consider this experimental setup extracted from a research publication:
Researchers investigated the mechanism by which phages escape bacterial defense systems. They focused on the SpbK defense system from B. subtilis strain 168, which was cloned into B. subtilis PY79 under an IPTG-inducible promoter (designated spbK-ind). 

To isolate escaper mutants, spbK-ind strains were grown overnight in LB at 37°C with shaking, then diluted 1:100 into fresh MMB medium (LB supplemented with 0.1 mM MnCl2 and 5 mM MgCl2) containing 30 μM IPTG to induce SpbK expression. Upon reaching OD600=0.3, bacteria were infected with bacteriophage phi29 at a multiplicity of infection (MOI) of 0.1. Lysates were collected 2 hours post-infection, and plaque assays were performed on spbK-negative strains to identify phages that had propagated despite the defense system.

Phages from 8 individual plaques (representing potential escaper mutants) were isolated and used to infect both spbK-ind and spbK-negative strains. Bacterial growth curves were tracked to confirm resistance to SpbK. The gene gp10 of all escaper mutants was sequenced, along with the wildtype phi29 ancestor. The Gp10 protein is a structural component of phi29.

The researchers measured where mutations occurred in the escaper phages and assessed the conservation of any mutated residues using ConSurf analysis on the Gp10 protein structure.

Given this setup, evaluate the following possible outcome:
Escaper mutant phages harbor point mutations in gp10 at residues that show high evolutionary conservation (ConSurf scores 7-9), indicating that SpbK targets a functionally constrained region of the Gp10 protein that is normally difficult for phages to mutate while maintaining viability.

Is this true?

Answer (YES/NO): NO